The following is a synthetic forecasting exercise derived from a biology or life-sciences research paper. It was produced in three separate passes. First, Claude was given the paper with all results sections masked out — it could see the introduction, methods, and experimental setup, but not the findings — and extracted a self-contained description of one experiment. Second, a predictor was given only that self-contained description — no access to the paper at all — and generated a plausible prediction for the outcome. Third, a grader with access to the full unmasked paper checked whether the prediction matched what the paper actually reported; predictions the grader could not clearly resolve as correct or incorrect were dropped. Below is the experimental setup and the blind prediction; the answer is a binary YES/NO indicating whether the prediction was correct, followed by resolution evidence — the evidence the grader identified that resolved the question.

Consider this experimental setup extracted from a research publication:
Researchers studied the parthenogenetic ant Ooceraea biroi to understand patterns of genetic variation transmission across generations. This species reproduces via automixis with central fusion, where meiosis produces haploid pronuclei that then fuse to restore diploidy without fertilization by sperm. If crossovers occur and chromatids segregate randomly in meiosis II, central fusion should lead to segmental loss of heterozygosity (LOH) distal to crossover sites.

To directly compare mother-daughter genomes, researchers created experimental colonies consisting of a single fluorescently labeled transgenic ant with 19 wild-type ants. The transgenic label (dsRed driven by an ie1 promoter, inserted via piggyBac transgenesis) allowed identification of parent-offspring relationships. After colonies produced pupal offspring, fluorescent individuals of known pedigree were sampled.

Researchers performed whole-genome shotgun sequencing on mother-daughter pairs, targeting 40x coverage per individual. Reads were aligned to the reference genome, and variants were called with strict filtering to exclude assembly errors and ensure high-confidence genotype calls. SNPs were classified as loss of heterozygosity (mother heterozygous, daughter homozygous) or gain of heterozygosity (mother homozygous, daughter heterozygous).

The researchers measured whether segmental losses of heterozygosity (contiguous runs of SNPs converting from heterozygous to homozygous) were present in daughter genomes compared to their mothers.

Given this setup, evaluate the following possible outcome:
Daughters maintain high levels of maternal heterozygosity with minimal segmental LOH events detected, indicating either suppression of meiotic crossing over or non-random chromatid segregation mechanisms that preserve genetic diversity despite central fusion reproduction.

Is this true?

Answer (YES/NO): YES